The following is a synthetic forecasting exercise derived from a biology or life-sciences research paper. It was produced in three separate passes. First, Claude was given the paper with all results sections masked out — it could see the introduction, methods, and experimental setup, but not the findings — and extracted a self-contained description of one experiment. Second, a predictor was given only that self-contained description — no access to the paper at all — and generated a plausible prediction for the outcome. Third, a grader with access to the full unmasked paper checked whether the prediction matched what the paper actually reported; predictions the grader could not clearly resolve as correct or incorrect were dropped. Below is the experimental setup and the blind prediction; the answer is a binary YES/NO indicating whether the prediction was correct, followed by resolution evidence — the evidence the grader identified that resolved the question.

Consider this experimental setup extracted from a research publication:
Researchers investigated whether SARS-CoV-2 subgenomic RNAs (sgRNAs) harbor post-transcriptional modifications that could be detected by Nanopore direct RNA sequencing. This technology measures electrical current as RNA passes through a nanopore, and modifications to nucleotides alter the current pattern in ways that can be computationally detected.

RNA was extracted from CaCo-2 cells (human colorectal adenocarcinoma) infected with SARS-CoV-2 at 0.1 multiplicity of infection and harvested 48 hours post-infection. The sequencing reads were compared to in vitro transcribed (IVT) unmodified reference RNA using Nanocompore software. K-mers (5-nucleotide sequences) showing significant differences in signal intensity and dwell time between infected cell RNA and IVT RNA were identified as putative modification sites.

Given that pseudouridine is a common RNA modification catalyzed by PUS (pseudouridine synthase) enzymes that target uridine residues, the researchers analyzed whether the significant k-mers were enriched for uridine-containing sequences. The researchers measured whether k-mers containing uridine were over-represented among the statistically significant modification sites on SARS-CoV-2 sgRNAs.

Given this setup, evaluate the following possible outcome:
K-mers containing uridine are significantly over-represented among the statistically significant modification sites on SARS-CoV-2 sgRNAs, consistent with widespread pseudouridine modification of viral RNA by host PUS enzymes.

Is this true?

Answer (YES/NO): YES